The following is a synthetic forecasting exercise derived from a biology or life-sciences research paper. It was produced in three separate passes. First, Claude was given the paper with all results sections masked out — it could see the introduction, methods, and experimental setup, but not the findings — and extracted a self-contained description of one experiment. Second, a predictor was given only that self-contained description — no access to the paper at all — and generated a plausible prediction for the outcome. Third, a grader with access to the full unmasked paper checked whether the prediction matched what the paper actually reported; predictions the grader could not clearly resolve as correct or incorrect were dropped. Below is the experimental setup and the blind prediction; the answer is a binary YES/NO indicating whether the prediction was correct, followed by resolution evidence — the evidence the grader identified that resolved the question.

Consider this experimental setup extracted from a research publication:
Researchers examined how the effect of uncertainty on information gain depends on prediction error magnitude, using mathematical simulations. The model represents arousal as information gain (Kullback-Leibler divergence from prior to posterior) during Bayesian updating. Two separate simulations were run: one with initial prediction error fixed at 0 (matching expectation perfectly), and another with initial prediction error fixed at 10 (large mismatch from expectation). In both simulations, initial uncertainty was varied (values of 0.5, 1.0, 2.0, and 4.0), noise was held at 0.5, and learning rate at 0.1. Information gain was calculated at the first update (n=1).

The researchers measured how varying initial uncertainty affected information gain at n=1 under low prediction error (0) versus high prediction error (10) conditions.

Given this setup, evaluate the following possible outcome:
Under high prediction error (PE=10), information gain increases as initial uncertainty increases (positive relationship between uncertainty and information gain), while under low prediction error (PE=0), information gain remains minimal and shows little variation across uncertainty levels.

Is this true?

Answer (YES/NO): NO